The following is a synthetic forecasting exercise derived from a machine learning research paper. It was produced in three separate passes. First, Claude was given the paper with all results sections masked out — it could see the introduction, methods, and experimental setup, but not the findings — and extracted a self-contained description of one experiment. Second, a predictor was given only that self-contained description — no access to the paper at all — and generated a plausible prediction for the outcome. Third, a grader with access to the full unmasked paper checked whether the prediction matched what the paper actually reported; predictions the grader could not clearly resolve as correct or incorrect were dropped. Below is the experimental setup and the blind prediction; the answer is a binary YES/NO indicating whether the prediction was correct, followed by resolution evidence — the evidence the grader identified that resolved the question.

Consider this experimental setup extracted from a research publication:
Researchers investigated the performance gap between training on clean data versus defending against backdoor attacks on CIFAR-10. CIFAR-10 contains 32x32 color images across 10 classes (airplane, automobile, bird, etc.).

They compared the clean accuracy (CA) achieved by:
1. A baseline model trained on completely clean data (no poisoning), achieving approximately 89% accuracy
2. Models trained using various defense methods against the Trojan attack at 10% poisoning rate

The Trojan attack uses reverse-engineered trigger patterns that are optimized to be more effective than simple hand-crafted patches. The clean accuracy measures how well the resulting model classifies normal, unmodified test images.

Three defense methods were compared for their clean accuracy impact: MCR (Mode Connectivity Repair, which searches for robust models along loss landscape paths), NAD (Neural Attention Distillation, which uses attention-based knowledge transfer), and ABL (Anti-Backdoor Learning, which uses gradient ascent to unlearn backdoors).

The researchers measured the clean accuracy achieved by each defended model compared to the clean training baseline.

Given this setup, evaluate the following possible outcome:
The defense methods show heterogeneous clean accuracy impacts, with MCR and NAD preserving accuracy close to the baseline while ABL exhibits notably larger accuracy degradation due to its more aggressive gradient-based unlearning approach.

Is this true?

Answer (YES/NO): NO